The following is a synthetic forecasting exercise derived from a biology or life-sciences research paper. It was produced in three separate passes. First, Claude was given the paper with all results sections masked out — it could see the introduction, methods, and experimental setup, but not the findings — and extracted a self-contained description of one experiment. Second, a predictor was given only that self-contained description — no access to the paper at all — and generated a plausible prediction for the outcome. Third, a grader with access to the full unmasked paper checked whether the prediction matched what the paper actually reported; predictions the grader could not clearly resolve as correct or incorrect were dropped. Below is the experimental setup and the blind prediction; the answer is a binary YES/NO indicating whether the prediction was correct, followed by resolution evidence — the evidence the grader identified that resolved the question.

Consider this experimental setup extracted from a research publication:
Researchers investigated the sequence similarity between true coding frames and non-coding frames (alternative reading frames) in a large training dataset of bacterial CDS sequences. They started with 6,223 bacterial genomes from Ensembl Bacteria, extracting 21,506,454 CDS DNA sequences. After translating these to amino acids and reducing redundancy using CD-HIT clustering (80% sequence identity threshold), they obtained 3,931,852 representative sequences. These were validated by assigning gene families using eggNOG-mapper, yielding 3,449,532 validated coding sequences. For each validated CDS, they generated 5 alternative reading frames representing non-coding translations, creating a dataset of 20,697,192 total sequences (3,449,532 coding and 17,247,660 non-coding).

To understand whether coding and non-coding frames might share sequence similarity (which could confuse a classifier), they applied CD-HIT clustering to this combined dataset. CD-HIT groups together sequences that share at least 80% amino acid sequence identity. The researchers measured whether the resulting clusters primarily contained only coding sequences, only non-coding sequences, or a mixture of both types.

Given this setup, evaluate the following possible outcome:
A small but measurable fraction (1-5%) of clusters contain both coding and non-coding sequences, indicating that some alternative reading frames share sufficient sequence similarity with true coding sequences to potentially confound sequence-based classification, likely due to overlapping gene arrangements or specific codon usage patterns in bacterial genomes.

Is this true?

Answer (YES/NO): YES